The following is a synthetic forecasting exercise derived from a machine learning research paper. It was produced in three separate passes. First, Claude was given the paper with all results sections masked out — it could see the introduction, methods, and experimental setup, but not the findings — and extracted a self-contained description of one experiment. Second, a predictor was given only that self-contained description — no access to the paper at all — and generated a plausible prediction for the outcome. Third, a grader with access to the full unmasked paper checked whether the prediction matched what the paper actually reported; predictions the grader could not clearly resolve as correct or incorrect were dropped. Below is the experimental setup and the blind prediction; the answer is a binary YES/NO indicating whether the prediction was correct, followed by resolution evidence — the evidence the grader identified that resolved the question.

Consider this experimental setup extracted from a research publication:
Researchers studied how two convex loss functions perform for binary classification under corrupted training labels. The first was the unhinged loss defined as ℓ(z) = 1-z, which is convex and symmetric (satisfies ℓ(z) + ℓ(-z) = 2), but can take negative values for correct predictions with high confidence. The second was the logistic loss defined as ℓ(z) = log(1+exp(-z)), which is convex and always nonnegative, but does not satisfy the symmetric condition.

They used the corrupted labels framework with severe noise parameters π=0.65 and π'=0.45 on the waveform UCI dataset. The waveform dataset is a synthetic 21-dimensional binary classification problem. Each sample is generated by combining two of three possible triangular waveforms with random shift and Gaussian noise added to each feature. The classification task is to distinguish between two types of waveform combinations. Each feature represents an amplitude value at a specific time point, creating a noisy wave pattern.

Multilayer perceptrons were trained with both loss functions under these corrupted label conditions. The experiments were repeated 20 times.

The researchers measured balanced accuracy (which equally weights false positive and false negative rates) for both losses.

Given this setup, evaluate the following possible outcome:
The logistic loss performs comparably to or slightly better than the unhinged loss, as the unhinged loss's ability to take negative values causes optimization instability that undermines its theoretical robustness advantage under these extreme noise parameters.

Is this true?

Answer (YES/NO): NO